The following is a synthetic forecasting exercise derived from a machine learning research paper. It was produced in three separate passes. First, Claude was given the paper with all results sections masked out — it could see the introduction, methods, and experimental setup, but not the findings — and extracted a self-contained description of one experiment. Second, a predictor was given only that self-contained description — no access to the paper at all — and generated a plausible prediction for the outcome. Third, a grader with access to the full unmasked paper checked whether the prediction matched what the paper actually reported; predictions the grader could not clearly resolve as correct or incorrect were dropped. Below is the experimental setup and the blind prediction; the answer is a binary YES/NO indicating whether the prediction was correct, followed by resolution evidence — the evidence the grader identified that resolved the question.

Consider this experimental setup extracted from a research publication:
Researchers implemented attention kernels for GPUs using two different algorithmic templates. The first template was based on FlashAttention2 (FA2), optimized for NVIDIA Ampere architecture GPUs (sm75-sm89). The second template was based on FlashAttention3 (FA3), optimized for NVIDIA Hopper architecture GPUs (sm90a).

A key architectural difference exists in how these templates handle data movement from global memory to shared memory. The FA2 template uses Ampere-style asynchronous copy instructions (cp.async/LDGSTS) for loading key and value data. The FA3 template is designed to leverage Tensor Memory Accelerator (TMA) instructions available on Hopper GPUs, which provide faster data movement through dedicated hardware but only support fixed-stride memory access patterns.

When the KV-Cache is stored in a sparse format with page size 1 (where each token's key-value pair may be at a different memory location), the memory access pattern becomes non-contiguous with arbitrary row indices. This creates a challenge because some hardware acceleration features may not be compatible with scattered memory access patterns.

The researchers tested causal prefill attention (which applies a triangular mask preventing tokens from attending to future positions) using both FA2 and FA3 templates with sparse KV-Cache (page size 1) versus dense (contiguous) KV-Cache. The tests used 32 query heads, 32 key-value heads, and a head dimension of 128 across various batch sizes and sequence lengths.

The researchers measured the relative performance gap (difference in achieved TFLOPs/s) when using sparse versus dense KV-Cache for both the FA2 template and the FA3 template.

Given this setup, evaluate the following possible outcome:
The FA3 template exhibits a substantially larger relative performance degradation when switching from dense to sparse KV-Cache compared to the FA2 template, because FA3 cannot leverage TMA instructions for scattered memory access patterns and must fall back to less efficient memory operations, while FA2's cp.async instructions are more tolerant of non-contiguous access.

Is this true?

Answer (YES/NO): NO